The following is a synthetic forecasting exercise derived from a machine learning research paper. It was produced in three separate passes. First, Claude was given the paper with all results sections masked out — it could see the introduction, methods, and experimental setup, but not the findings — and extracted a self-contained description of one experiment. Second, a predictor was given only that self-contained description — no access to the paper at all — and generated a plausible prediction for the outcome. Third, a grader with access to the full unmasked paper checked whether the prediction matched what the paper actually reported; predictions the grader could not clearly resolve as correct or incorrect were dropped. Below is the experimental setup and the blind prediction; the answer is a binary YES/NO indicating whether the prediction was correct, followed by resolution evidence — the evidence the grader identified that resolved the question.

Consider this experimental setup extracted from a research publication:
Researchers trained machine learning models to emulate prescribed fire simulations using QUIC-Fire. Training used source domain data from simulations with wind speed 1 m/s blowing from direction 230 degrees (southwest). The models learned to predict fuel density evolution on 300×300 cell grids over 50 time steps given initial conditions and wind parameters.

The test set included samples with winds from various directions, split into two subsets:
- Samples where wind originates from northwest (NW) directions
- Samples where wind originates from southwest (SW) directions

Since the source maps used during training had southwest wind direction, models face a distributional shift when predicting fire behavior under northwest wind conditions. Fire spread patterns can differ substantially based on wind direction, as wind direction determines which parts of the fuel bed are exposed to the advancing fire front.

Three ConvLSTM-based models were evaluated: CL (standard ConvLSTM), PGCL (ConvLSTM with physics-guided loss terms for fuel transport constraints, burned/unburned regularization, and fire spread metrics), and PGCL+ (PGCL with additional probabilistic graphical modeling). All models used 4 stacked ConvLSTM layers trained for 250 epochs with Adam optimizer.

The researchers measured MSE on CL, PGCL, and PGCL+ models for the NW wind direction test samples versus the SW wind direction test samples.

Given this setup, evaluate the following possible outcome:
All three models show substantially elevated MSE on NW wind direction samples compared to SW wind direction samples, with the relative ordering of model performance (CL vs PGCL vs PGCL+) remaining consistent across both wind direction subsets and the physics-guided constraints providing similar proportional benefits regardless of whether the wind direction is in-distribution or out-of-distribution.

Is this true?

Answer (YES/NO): NO